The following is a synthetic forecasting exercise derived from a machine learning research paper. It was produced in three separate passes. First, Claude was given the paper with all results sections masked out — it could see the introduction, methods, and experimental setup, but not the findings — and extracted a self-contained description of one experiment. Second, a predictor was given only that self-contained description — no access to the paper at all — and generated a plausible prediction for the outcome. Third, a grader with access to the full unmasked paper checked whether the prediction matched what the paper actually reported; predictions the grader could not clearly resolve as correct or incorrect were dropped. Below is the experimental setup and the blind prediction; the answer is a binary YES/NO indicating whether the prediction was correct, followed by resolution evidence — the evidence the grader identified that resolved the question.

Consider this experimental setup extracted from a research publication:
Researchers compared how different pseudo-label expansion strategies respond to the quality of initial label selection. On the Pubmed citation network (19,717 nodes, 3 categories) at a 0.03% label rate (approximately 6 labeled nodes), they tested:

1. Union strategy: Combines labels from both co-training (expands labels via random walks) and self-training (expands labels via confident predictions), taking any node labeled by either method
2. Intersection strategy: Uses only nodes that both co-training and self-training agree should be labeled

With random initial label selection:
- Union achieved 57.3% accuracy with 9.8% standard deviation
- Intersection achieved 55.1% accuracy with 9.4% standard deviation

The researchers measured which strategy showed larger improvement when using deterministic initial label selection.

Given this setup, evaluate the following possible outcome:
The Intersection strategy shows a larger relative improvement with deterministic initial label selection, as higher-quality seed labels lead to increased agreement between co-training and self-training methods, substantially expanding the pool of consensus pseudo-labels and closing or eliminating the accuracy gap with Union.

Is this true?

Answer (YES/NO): NO